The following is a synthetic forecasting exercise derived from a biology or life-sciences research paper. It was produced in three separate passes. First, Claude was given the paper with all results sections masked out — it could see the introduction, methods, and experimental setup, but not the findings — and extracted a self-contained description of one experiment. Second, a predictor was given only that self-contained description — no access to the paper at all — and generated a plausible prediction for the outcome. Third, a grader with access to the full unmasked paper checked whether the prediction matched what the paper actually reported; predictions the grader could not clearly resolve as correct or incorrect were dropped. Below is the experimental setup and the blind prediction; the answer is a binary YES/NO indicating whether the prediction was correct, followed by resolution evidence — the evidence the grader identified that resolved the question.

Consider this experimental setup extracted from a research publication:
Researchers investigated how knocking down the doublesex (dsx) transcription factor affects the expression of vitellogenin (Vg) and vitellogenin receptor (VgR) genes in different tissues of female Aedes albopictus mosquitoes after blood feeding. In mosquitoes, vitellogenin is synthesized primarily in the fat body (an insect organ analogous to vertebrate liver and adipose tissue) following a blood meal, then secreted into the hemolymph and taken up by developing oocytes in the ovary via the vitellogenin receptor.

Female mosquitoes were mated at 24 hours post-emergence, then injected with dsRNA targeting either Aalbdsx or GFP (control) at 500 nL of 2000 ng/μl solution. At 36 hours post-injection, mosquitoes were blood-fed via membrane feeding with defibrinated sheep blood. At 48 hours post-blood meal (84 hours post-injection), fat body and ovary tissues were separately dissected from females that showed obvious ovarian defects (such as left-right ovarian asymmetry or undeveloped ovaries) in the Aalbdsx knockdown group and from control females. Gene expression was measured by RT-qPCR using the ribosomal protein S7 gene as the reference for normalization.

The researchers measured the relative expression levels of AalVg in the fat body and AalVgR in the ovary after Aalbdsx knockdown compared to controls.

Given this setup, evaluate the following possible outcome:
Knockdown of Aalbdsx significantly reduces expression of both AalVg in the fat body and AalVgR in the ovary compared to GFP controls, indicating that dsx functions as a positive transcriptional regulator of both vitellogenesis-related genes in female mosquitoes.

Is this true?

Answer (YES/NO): NO